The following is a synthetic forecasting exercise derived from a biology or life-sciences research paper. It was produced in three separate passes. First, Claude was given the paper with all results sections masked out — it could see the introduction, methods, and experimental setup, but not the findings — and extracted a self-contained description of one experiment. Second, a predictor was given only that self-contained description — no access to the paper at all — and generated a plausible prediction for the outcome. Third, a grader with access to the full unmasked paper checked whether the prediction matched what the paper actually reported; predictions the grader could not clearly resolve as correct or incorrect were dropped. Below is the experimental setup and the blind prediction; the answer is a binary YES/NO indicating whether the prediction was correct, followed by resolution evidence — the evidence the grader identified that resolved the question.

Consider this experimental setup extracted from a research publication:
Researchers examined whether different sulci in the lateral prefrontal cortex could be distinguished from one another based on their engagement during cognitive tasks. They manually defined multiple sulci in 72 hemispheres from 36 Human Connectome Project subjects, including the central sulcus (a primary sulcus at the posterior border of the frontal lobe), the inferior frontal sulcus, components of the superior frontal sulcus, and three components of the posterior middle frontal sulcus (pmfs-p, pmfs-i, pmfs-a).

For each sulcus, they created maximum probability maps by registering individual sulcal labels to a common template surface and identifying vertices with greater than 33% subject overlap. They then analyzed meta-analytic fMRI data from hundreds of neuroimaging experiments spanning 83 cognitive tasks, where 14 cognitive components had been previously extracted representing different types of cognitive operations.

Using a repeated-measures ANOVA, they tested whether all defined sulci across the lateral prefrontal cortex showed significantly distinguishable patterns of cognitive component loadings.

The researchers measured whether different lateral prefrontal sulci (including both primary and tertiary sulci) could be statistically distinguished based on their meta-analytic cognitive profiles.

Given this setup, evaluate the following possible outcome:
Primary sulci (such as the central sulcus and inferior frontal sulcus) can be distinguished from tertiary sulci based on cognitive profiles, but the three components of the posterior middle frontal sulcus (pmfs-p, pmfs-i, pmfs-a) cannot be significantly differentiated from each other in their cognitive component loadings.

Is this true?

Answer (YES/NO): NO